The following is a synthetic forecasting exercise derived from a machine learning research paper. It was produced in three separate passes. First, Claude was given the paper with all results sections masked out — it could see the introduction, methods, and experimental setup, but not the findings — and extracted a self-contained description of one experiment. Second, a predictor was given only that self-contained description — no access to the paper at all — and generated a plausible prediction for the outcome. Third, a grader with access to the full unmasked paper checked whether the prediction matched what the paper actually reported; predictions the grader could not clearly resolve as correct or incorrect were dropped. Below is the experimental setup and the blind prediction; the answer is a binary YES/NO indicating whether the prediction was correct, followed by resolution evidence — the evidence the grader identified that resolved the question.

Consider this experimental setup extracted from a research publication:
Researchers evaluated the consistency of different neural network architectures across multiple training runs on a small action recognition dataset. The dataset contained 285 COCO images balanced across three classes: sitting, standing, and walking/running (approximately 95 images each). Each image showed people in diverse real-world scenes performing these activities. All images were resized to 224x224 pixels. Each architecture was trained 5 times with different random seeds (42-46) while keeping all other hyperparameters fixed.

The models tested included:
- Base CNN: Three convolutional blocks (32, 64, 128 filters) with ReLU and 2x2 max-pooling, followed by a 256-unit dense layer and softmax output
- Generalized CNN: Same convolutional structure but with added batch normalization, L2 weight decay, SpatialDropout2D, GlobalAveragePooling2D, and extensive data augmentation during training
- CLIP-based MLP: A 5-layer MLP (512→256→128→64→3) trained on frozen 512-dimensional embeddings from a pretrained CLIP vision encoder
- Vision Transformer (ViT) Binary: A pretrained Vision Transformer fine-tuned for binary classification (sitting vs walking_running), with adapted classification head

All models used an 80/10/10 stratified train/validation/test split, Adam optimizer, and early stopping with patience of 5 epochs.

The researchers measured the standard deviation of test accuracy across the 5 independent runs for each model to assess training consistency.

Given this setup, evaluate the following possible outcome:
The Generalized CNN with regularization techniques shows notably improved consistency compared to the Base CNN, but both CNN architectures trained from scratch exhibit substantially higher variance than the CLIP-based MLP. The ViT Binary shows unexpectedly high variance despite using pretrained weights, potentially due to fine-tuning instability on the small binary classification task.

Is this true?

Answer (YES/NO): NO